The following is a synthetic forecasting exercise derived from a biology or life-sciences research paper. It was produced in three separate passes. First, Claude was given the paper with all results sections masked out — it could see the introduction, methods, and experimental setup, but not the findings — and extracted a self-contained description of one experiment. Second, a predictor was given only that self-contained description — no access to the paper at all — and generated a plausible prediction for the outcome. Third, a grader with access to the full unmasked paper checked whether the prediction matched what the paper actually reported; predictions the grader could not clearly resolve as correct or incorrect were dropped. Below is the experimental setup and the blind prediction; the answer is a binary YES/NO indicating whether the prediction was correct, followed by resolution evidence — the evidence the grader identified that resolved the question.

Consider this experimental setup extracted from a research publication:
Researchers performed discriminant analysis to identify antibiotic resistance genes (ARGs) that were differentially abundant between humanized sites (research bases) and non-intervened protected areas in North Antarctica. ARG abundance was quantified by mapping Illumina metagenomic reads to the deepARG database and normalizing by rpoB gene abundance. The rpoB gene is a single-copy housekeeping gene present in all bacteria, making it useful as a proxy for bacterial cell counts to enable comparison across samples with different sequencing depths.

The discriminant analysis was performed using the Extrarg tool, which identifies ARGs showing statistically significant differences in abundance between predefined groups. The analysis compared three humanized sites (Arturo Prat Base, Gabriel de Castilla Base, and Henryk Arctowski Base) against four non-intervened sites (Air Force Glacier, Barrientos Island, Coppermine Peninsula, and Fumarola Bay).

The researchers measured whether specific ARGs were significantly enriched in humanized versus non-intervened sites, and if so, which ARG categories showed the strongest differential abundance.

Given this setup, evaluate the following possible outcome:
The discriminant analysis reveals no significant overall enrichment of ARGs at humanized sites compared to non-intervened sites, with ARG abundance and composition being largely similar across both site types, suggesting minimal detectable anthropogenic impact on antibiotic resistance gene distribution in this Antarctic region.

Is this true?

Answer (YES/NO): NO